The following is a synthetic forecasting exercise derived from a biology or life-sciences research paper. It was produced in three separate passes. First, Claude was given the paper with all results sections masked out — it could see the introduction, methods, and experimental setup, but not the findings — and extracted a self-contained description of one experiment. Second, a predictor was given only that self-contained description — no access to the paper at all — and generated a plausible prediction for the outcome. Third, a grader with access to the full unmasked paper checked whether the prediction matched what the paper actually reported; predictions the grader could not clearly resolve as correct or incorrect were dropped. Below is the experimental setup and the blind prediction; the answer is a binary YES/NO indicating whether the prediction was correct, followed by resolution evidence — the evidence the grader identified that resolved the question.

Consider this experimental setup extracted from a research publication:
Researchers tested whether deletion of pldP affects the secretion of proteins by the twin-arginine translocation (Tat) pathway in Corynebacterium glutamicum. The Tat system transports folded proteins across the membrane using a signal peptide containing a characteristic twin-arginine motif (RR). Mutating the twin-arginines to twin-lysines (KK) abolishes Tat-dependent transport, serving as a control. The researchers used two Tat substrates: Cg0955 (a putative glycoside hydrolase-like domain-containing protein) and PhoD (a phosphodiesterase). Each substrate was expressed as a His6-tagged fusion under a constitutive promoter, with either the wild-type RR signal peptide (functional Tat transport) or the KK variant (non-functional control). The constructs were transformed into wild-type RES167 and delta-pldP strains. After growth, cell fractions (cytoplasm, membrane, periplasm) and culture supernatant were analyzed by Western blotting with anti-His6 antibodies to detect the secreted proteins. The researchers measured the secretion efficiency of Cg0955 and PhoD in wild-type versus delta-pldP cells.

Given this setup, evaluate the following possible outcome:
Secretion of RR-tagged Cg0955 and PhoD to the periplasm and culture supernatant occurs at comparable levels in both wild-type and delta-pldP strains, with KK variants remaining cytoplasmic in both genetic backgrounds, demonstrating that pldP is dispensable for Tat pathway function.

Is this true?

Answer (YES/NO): YES